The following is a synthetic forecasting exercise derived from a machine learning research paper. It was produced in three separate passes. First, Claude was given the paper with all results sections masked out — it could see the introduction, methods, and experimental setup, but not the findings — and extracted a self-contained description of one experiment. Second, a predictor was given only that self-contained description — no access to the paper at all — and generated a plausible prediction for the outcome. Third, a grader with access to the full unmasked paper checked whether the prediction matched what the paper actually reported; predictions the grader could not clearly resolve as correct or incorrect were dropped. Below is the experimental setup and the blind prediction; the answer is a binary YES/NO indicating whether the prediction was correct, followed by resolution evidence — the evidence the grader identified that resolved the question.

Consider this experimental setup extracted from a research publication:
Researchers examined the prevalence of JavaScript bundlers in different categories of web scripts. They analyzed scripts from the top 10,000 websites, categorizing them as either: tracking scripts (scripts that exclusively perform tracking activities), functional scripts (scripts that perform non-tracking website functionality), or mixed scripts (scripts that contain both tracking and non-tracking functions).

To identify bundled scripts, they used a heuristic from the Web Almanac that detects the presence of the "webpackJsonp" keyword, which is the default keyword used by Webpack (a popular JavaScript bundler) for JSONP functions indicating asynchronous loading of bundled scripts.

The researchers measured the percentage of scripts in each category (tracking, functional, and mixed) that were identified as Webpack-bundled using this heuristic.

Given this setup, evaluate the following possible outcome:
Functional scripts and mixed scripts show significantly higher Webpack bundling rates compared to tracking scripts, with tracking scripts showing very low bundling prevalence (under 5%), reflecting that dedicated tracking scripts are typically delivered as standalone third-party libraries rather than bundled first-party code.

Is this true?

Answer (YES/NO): NO